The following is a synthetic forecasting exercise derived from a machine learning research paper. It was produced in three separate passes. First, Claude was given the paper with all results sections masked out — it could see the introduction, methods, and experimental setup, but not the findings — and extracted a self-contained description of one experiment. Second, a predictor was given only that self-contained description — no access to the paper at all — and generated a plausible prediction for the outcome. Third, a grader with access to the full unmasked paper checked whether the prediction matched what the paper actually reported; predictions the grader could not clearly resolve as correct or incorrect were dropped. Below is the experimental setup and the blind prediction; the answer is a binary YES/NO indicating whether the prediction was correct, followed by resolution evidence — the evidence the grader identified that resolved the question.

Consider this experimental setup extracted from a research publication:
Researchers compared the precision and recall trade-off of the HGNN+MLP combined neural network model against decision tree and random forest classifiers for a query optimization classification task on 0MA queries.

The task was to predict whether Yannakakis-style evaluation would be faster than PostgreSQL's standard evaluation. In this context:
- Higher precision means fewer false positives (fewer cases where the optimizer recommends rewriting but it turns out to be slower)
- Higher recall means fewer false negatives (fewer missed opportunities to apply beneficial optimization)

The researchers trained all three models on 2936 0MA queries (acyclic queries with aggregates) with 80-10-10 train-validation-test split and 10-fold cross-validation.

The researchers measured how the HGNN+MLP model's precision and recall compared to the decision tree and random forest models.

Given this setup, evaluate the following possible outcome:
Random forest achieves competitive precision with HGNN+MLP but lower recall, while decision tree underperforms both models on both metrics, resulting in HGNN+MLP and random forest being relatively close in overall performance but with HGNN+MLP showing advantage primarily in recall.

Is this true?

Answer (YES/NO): NO